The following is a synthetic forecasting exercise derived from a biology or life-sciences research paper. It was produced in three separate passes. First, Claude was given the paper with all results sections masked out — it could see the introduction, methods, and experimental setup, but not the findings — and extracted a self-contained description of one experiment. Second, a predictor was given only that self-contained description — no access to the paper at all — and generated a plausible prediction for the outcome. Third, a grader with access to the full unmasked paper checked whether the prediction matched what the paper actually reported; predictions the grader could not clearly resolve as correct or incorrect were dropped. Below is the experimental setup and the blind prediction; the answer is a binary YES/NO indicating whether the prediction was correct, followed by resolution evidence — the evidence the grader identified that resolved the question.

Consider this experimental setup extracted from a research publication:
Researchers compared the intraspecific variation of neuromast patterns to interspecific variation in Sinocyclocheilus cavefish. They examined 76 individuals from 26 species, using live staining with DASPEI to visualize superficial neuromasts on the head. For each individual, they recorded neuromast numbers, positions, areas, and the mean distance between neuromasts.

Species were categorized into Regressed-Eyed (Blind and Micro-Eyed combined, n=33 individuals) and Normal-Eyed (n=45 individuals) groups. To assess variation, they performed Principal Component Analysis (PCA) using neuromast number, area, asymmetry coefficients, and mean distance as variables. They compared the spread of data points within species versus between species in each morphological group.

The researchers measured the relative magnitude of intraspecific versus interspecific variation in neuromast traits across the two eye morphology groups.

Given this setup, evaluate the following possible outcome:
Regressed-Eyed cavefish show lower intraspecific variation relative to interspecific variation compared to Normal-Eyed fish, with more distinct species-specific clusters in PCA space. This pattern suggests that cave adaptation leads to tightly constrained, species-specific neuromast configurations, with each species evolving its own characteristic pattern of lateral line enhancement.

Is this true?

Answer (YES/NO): NO